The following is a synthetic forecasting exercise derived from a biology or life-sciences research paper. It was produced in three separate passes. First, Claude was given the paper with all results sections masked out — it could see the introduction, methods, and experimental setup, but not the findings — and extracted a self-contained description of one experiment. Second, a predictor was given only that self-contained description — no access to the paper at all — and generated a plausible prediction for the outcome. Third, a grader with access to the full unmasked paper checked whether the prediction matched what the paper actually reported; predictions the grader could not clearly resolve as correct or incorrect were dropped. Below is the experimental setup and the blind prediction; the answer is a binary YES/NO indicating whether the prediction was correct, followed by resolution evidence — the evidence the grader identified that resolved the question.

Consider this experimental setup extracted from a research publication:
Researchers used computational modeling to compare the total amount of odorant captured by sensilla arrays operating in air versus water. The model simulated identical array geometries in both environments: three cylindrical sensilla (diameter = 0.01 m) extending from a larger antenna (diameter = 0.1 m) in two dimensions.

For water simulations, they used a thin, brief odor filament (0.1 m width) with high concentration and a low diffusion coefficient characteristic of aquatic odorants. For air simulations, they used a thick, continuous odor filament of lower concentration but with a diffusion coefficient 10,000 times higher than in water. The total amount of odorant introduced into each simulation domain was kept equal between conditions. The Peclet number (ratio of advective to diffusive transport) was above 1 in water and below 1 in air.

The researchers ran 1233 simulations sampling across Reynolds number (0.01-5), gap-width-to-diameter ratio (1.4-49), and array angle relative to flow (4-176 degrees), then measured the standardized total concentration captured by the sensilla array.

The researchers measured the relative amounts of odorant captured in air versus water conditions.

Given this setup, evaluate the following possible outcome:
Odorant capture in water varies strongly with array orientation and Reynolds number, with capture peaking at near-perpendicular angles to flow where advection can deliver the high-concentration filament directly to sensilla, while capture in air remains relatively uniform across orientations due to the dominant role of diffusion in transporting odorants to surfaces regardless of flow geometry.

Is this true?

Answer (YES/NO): NO